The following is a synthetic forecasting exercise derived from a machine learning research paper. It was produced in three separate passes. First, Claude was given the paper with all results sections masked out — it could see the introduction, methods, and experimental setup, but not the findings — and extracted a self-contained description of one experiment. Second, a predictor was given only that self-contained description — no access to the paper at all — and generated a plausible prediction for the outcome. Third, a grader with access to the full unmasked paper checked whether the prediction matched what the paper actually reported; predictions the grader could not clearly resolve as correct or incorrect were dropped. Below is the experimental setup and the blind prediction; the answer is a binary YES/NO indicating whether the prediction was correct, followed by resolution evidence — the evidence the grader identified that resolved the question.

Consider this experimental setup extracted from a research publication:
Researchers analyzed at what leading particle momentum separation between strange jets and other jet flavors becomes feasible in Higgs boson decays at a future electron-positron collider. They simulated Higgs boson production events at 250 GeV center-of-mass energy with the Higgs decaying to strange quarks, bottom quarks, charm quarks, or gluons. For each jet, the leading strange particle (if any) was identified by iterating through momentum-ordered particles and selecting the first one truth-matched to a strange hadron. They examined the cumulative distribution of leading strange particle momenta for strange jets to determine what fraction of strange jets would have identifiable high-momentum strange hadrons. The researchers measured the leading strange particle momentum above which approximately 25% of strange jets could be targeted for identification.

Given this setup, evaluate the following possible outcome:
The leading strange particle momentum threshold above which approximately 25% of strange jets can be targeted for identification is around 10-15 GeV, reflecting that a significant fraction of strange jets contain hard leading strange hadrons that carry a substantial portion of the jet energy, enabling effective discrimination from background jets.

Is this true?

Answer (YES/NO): YES